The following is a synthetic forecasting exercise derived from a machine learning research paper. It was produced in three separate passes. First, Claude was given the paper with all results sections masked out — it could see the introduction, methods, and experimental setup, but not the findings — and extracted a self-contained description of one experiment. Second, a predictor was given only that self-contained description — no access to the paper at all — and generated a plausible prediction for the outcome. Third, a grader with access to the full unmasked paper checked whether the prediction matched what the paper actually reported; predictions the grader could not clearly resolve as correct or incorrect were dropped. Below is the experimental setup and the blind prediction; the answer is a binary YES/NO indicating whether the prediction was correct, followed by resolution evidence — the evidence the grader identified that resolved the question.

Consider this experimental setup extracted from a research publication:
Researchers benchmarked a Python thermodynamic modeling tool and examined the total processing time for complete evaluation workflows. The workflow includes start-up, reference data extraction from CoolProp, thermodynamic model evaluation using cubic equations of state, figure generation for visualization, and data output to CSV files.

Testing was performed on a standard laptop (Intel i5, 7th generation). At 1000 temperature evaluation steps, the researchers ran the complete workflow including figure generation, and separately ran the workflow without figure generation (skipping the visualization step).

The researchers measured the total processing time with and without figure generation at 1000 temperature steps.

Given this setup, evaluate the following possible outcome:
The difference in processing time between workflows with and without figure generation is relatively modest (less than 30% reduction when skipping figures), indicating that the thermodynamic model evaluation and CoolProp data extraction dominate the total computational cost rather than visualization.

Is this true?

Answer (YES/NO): NO